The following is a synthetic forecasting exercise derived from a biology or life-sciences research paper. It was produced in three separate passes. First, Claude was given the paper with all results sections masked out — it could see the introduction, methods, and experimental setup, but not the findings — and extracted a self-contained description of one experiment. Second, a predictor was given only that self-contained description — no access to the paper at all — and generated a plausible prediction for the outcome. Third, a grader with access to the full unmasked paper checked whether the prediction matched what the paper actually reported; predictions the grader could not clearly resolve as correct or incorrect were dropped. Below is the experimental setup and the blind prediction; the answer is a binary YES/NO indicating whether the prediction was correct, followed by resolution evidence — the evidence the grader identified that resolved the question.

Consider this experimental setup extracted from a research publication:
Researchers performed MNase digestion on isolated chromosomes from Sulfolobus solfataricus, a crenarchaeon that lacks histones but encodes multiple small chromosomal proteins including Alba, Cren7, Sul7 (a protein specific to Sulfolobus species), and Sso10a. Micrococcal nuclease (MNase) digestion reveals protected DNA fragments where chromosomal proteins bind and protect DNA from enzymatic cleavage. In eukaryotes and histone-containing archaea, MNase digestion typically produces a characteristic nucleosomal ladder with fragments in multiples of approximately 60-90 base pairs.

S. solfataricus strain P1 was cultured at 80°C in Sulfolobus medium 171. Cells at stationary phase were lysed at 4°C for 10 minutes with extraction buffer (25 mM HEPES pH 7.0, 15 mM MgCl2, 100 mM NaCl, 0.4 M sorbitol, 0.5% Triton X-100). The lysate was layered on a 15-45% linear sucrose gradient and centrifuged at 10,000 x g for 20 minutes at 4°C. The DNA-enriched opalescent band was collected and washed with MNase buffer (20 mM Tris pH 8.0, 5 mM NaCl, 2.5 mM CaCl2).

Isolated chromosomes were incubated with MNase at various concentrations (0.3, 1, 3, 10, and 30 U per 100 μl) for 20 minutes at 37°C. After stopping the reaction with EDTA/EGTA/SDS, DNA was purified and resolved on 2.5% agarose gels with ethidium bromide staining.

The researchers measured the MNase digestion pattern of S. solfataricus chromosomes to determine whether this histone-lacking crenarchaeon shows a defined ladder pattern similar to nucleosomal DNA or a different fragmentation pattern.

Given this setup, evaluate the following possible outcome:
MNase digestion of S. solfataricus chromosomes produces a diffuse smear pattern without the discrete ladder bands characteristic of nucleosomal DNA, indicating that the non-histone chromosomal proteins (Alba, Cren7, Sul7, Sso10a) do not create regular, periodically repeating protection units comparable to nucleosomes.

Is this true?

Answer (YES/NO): YES